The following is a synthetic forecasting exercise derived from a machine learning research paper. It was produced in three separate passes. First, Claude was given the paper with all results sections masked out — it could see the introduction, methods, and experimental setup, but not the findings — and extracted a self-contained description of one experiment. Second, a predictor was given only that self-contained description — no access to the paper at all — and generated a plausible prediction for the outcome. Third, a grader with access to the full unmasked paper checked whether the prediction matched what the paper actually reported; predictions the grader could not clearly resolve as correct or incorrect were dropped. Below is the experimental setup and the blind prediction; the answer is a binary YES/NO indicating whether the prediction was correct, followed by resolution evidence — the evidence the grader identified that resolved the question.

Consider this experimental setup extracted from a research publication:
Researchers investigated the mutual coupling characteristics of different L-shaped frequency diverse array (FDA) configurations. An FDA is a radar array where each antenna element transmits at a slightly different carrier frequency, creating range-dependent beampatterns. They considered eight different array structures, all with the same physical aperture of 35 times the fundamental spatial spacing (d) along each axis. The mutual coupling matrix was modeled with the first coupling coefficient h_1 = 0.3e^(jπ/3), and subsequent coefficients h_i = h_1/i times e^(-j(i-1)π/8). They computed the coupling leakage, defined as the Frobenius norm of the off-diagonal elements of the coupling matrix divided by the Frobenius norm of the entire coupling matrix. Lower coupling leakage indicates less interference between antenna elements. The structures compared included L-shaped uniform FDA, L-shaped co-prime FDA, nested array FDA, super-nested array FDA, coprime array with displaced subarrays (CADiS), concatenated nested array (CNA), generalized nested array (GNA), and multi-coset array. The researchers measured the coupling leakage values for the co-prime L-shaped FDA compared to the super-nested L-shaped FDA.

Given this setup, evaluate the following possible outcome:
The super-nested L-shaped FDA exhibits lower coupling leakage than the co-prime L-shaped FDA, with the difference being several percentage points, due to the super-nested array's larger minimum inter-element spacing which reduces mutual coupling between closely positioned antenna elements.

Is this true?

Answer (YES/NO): NO